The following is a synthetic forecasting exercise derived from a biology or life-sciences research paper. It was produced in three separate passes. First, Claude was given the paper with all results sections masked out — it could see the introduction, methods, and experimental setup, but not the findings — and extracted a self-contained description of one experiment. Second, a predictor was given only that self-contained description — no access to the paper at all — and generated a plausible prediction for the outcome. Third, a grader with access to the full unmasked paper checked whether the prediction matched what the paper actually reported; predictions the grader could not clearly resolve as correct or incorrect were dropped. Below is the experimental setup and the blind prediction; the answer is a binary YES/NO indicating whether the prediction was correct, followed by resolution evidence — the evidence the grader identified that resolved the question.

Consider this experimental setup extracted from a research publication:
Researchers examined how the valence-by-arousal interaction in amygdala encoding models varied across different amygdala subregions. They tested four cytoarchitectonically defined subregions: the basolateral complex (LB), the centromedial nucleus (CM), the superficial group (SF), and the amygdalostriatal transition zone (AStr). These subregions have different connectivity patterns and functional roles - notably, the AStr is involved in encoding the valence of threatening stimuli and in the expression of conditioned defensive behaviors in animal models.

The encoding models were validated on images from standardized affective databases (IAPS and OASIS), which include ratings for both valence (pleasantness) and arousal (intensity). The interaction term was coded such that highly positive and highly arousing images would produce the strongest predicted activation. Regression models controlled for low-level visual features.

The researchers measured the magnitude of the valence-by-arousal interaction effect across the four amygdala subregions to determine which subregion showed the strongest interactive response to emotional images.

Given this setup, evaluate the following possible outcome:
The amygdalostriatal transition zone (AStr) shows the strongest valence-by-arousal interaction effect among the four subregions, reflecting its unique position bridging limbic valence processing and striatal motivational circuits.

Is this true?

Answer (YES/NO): YES